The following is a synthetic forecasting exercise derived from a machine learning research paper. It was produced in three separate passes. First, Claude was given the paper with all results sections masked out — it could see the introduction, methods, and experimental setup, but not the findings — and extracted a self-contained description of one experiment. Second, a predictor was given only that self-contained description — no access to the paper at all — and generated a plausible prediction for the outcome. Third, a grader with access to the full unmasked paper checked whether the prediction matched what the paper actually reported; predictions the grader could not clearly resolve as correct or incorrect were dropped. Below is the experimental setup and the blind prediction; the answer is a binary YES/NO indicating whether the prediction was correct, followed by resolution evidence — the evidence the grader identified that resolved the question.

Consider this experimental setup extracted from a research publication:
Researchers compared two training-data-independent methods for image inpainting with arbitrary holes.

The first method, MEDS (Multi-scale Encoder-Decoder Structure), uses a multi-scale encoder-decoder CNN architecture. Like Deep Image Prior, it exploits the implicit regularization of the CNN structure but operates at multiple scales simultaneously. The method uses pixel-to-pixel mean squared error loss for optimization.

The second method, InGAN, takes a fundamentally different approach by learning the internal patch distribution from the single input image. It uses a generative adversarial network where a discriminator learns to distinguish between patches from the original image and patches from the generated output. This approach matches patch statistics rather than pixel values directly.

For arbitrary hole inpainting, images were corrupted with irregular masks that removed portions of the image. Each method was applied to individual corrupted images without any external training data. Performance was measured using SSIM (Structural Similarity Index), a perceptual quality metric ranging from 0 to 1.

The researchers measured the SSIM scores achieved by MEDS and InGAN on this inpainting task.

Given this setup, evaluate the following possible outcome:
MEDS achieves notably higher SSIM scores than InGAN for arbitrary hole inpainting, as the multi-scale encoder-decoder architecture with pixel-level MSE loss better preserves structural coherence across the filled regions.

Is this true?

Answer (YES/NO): NO